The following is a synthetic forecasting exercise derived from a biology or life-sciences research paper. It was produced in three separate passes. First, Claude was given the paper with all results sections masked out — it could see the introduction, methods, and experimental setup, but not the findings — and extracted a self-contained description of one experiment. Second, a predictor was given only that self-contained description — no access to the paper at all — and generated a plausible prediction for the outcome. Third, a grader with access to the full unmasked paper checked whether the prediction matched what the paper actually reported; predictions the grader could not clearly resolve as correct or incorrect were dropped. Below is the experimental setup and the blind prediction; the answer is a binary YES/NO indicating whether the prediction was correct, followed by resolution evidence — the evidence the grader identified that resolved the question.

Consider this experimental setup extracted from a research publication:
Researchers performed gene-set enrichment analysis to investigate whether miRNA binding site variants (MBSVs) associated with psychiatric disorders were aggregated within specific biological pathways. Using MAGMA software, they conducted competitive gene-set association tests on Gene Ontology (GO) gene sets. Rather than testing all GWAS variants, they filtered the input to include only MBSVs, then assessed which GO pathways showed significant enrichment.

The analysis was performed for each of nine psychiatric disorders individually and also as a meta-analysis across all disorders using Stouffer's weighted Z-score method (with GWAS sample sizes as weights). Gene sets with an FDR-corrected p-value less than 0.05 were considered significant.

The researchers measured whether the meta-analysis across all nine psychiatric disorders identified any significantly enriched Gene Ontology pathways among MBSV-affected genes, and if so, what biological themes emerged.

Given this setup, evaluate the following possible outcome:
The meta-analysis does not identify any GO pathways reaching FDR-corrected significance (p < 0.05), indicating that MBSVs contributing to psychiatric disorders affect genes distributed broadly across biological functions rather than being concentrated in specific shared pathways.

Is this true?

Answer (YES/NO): NO